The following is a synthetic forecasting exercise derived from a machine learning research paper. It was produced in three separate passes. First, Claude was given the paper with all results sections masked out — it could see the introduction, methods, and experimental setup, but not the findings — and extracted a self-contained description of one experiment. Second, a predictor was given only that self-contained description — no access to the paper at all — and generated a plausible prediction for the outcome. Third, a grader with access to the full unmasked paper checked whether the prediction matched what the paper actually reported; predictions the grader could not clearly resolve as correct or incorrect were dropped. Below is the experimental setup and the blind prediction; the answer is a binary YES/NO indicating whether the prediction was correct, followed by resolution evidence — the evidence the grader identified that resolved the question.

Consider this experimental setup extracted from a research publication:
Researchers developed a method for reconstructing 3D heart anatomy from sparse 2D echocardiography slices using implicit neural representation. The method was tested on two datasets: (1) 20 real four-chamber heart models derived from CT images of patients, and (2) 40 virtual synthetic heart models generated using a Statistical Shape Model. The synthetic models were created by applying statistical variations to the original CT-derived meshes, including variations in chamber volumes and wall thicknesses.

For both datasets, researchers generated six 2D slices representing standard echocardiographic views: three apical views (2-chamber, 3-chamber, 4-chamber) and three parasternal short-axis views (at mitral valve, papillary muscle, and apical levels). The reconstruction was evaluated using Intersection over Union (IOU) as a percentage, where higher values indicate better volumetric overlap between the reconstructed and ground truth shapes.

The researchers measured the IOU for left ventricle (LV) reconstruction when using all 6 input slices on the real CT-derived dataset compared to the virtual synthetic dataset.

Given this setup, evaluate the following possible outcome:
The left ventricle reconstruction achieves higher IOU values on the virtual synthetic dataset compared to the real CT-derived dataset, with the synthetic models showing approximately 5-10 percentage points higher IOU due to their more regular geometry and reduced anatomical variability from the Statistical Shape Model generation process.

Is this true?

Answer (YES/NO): YES